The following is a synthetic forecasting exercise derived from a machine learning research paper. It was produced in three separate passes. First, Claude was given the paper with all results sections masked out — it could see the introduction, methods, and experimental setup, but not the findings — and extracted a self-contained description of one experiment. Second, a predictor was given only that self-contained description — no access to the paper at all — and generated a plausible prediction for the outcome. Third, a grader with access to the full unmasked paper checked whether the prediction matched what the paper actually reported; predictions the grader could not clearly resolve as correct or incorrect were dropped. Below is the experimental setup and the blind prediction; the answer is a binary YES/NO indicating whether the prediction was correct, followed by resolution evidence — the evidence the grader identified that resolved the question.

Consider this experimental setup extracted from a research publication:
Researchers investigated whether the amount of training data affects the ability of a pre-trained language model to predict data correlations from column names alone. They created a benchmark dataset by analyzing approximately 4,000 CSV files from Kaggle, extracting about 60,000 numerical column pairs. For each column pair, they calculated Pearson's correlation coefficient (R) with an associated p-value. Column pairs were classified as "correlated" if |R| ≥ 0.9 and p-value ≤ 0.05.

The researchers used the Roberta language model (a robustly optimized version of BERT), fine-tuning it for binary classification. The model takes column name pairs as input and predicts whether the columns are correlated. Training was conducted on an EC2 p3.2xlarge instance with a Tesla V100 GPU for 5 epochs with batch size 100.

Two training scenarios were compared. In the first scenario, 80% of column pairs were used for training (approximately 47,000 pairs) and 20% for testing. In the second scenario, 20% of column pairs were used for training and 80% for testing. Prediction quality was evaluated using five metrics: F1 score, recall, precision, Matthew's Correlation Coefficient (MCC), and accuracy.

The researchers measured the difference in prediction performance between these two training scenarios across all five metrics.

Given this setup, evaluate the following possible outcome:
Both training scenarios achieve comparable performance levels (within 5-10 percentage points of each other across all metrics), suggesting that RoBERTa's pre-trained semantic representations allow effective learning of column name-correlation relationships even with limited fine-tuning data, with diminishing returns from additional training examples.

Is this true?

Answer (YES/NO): YES